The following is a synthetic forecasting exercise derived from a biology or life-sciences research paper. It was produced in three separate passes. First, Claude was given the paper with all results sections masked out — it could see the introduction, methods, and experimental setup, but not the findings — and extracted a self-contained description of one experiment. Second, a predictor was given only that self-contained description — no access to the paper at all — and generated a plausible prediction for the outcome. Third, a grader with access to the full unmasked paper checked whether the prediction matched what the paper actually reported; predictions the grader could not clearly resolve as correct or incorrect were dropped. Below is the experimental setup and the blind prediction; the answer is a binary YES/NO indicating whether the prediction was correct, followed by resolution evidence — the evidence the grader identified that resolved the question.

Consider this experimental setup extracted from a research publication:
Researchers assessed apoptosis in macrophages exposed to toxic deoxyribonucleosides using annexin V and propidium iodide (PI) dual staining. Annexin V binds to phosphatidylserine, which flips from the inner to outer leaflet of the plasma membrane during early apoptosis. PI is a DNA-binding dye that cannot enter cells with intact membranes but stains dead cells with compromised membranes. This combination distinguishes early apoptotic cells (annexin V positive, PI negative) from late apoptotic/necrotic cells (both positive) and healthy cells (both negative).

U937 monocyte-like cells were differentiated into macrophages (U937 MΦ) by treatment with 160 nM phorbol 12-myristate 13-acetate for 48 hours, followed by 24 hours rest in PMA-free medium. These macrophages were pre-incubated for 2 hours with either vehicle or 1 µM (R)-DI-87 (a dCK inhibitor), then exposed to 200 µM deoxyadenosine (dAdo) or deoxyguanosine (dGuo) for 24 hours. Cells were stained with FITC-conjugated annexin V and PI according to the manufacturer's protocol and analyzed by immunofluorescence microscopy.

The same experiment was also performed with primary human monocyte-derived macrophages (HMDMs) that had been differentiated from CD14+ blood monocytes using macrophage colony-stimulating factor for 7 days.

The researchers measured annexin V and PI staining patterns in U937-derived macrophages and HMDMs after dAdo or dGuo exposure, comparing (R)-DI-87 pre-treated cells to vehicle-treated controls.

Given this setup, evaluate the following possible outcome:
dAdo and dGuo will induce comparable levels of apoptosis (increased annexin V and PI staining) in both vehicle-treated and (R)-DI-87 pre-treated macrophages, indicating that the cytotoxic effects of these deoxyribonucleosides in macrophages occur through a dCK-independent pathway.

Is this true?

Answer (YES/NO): NO